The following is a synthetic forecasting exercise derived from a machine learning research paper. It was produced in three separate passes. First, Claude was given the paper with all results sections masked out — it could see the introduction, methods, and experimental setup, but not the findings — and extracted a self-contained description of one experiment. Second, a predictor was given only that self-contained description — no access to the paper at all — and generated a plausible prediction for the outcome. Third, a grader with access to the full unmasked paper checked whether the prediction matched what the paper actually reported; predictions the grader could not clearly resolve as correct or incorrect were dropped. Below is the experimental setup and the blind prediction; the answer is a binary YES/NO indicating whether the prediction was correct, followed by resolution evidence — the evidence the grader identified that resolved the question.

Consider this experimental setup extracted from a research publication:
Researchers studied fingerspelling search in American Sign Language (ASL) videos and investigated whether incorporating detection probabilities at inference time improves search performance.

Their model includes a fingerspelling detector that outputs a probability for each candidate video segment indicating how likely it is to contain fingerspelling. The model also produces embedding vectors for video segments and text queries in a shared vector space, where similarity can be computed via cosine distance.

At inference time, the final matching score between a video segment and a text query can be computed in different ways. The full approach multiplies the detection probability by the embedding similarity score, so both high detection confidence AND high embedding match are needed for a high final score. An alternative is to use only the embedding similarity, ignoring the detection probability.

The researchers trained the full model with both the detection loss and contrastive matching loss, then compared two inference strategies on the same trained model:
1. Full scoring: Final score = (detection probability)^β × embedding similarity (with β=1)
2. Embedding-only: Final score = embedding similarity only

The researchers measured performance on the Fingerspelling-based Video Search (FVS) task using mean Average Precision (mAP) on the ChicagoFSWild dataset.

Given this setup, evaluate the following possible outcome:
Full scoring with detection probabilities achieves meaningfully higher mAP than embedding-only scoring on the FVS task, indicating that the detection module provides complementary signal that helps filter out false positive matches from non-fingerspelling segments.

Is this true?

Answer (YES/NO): YES